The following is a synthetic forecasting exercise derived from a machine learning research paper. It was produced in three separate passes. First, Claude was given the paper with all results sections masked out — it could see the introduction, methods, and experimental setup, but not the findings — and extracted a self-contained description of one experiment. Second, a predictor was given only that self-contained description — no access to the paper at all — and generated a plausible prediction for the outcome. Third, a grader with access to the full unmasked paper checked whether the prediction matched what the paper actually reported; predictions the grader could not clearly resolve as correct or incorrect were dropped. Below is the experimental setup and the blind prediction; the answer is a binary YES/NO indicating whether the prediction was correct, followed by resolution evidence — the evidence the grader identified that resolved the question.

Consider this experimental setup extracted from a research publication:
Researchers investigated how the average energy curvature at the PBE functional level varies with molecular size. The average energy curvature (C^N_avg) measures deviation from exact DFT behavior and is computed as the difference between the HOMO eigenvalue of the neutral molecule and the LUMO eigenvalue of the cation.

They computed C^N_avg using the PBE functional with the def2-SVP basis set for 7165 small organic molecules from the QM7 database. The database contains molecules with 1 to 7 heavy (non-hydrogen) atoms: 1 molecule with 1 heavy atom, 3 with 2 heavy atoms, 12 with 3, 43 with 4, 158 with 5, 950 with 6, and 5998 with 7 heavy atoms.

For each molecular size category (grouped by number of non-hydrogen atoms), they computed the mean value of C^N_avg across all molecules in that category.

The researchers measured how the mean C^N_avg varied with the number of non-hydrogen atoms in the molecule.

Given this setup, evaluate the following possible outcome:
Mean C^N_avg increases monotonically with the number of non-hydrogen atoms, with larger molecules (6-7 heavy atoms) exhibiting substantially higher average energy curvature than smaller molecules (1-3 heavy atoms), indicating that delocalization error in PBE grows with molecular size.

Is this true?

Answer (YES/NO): NO